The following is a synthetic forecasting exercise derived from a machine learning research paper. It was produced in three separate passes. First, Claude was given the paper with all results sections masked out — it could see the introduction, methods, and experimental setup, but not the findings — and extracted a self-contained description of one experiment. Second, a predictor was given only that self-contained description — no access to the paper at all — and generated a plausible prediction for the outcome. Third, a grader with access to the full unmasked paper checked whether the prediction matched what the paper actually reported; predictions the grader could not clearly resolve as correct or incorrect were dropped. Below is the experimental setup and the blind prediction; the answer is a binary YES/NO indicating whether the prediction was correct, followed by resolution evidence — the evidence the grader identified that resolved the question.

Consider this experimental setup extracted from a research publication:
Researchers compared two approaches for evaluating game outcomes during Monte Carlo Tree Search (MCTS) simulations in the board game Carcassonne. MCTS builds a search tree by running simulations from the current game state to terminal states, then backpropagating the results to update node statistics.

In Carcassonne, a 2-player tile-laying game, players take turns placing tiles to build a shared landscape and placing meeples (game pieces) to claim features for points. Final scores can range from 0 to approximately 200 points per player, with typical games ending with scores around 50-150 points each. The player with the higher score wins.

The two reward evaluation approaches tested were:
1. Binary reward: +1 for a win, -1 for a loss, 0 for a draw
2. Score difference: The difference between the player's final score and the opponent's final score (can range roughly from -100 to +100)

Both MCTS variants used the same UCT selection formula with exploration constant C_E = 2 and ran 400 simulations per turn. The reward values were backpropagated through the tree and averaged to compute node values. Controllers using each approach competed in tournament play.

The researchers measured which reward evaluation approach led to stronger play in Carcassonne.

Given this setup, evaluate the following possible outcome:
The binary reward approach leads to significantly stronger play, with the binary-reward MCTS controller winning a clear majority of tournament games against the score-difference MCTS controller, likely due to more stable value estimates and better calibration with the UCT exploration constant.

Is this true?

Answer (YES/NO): NO